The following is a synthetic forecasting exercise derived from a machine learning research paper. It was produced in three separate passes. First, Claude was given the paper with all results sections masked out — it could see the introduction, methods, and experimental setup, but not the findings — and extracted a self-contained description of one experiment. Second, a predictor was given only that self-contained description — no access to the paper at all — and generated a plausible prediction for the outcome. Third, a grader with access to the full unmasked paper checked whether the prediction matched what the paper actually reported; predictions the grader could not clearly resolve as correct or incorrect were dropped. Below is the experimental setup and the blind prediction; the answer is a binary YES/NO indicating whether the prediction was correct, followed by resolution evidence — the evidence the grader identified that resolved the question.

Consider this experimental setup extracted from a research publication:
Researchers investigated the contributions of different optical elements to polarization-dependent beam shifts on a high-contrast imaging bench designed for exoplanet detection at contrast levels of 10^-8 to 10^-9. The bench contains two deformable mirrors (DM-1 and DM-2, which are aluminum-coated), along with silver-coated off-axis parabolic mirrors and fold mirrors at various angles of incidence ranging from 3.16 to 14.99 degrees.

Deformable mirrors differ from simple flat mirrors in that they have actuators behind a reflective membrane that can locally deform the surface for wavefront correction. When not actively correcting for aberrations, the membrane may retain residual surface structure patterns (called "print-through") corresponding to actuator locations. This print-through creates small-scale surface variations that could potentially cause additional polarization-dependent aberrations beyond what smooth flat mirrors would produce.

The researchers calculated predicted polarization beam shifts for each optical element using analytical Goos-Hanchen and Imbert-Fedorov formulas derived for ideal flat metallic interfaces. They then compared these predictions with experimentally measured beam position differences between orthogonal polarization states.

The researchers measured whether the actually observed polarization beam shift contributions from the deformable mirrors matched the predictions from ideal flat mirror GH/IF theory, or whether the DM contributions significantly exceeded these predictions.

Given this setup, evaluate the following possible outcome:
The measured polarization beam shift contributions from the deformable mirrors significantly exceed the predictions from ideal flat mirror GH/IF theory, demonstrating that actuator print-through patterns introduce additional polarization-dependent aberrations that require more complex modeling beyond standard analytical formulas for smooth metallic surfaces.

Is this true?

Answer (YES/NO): NO